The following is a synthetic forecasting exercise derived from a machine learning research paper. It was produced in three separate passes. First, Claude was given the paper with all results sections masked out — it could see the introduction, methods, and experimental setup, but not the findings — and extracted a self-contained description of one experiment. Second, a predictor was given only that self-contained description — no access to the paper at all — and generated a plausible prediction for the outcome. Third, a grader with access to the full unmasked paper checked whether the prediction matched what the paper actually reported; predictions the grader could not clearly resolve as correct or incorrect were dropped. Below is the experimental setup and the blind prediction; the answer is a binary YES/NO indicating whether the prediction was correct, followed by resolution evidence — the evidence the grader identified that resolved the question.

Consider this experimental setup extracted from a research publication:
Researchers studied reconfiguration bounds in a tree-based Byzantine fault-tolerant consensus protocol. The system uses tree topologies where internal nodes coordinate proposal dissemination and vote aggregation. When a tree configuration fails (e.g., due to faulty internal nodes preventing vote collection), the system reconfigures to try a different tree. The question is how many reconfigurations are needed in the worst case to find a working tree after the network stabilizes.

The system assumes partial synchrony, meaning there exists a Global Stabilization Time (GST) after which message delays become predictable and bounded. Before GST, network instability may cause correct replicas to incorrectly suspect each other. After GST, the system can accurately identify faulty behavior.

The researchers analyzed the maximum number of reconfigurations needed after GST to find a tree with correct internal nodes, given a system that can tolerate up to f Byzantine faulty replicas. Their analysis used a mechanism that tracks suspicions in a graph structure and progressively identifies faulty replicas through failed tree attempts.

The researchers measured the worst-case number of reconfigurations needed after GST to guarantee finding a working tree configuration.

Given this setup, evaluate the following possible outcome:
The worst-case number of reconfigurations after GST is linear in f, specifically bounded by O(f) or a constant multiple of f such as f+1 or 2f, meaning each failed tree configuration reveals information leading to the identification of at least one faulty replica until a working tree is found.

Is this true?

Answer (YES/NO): YES